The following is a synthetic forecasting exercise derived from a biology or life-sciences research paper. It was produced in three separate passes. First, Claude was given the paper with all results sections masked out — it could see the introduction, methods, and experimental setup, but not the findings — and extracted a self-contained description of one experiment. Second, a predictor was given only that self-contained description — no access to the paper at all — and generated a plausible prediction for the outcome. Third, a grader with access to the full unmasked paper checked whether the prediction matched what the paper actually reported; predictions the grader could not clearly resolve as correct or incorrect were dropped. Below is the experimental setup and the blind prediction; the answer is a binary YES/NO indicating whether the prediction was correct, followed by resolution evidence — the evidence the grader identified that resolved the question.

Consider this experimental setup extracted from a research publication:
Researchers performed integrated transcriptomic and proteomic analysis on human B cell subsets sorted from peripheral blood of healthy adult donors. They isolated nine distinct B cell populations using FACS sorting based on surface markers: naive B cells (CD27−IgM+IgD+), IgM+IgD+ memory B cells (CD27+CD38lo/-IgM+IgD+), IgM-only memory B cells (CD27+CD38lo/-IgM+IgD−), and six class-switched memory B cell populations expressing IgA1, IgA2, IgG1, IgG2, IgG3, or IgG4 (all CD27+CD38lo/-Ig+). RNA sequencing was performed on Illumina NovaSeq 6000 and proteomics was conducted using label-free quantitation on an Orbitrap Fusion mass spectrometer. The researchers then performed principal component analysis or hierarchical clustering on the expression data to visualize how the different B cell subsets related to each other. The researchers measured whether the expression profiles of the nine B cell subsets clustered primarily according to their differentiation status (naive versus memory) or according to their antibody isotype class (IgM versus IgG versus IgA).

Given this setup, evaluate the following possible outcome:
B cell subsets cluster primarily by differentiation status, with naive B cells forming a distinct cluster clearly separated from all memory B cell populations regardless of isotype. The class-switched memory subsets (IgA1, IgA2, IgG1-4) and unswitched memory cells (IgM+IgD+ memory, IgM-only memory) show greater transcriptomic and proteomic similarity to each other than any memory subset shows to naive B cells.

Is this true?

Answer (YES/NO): NO